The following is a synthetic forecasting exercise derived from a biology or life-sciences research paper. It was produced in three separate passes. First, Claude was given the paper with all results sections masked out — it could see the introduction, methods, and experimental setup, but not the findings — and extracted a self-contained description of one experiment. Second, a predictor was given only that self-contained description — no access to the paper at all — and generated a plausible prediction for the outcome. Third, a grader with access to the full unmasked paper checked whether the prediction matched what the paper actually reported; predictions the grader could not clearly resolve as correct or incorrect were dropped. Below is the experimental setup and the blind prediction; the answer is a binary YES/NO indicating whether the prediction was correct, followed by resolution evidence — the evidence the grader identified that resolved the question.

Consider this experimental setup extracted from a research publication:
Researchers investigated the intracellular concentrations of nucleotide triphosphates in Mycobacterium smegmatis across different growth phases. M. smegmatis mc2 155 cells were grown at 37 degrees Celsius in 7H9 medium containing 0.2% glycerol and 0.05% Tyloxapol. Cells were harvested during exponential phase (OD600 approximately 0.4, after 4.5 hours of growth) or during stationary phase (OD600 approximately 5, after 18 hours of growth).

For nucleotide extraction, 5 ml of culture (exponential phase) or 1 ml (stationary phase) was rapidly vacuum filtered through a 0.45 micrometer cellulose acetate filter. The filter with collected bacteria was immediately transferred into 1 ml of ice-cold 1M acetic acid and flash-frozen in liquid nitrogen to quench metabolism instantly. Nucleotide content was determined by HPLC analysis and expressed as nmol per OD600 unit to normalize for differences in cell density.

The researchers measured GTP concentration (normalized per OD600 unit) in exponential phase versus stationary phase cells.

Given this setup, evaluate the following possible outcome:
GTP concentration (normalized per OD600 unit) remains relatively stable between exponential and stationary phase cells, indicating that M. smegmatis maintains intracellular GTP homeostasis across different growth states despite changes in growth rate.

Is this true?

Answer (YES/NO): NO